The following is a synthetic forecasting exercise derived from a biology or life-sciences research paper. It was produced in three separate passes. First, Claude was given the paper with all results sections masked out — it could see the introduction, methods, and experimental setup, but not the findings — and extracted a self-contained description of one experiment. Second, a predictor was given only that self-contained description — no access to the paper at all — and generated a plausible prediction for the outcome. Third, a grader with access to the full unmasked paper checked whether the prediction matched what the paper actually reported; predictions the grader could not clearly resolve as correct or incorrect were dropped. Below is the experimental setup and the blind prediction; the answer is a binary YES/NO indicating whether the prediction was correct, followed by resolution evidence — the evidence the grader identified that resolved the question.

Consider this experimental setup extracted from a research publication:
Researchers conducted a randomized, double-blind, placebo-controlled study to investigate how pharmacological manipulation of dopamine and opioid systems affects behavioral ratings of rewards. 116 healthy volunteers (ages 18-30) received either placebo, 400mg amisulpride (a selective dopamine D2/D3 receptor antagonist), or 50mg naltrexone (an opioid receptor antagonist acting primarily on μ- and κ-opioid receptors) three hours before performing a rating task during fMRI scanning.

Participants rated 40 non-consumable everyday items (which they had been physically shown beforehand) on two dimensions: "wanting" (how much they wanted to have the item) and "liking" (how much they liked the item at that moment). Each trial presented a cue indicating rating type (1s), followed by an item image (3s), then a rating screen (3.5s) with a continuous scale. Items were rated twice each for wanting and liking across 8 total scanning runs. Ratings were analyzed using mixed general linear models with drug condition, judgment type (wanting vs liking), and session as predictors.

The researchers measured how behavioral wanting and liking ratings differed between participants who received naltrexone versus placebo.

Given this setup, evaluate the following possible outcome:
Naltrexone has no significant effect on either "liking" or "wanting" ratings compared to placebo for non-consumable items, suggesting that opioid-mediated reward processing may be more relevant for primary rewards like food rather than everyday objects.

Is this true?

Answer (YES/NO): NO